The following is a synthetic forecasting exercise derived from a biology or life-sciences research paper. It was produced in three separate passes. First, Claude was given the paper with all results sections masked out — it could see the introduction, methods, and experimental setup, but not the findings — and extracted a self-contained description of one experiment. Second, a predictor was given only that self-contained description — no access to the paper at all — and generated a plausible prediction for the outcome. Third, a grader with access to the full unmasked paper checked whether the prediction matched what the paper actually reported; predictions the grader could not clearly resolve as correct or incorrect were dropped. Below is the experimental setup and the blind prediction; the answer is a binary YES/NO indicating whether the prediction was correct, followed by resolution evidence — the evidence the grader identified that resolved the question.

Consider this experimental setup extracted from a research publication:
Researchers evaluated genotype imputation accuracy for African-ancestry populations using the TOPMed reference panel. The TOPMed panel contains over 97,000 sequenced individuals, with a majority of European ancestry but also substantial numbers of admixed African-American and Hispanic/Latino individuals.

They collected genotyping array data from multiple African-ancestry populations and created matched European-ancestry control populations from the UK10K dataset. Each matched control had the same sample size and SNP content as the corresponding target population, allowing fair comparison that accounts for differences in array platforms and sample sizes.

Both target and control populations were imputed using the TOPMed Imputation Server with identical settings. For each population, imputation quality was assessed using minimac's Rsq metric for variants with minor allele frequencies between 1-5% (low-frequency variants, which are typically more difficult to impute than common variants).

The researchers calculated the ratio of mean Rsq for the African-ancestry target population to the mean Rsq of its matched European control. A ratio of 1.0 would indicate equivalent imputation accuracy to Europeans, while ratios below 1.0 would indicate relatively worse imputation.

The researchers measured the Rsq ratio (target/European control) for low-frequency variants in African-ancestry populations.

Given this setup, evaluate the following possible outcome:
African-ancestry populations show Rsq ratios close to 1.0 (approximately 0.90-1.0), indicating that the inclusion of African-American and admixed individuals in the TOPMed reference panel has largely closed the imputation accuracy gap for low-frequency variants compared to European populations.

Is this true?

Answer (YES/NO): YES